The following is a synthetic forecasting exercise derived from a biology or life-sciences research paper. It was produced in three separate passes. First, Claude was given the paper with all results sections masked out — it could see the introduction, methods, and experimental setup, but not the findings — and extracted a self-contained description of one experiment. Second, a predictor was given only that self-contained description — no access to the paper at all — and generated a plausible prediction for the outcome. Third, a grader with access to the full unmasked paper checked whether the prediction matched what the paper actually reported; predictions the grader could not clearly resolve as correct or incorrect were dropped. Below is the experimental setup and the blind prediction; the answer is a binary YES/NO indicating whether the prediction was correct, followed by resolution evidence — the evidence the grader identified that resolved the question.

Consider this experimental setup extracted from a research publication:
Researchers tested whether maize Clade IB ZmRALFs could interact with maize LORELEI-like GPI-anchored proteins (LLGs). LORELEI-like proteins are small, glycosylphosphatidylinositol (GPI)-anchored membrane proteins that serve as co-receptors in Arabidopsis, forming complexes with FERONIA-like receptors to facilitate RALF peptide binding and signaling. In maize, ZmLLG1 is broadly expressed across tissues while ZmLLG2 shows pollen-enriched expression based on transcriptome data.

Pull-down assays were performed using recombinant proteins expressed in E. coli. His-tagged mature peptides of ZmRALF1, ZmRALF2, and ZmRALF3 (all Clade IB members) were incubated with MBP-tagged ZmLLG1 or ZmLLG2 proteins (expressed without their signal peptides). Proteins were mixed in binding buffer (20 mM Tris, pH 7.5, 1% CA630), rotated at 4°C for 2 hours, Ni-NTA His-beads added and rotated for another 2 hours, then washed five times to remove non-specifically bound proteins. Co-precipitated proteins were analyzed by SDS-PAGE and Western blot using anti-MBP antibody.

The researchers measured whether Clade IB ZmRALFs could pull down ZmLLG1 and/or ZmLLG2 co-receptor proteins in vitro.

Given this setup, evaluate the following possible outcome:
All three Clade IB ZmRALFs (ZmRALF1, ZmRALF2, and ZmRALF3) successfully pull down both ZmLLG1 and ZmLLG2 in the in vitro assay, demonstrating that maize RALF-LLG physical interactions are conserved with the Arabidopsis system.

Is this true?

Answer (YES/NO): NO